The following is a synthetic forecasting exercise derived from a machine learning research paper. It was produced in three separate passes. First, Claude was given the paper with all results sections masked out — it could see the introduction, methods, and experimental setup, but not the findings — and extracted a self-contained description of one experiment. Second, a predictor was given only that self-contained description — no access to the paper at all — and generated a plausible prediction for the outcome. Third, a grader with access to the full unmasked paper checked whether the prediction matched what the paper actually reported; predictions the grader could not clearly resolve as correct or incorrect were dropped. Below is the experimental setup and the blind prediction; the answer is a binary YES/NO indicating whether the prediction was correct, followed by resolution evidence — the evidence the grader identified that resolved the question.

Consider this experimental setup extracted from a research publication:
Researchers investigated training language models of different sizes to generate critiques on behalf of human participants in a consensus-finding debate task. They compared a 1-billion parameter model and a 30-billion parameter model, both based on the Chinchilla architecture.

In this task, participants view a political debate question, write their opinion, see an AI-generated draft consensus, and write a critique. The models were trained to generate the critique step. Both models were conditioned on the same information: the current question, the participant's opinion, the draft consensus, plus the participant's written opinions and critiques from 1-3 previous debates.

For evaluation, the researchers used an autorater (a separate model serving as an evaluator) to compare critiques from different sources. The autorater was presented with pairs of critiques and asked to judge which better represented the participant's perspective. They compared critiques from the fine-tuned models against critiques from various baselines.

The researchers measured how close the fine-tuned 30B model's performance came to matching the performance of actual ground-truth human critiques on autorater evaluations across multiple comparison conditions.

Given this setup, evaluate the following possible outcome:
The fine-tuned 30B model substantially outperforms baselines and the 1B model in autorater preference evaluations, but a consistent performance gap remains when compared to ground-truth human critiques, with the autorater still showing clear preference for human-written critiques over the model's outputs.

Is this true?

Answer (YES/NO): NO